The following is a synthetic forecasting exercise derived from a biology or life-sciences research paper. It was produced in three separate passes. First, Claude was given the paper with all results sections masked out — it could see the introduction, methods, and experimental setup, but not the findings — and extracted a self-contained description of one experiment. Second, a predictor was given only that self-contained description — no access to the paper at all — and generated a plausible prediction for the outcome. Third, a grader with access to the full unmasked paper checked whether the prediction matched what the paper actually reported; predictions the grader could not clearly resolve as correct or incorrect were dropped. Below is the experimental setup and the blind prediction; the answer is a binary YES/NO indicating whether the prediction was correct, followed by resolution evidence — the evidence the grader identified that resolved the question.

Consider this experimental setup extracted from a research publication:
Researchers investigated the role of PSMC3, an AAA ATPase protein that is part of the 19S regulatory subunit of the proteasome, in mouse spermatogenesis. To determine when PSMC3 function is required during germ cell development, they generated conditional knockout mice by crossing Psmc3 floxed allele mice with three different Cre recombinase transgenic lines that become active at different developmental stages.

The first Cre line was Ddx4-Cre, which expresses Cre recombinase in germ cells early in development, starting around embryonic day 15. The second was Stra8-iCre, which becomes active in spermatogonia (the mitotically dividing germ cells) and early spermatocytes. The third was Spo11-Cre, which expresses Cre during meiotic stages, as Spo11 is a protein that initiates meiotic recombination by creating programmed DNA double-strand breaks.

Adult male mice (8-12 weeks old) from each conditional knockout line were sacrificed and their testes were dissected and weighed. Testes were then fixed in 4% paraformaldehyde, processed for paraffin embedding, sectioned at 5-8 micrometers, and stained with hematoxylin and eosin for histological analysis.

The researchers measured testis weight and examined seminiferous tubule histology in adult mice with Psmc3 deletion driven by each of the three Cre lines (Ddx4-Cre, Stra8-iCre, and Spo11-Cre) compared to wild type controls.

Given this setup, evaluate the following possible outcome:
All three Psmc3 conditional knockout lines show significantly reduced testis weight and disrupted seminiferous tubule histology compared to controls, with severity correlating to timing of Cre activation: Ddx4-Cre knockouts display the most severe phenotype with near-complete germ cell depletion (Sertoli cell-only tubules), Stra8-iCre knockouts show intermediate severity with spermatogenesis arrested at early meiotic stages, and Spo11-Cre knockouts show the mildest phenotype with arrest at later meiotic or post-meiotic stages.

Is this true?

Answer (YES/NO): NO